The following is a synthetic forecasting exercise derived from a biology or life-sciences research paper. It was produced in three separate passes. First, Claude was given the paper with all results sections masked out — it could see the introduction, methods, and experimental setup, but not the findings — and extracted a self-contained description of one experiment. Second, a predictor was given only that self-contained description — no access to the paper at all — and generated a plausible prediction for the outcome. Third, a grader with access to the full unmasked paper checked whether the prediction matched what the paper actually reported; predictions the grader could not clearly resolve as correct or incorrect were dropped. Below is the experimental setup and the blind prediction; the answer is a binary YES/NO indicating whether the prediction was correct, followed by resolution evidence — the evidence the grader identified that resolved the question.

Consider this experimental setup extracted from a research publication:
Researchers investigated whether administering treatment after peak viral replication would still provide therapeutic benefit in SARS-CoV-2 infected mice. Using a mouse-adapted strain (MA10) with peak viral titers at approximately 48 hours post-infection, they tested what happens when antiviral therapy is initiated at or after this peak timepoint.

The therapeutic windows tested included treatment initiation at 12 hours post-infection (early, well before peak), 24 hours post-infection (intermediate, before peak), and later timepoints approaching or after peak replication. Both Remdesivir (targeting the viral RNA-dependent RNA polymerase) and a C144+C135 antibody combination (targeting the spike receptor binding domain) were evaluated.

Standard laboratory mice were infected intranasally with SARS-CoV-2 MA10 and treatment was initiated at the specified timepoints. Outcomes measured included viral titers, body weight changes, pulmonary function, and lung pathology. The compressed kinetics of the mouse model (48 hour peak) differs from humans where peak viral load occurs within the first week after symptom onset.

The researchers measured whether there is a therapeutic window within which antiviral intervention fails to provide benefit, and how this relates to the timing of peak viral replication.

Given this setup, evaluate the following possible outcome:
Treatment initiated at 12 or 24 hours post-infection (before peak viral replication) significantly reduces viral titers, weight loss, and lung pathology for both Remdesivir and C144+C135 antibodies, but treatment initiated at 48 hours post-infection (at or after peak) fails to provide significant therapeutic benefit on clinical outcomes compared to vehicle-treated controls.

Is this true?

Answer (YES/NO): NO